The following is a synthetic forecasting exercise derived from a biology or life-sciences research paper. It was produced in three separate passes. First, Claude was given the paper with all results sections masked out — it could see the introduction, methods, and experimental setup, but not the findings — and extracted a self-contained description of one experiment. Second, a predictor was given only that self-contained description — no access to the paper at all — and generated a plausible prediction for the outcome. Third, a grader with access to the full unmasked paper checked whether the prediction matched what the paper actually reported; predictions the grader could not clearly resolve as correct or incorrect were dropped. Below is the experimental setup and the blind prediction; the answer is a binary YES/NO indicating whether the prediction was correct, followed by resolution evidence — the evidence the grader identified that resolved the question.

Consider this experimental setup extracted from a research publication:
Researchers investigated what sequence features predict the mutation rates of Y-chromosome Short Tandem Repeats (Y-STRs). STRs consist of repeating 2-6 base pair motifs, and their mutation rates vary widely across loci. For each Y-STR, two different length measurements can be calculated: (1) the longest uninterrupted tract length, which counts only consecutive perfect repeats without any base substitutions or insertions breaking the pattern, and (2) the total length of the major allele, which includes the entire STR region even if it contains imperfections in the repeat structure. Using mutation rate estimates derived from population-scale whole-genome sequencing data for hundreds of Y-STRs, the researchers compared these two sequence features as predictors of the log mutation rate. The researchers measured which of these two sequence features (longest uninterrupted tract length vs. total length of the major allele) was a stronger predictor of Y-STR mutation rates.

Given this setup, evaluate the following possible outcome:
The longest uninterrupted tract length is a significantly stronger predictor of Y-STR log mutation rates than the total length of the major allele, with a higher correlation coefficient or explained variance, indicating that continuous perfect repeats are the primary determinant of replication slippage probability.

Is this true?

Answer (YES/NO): YES